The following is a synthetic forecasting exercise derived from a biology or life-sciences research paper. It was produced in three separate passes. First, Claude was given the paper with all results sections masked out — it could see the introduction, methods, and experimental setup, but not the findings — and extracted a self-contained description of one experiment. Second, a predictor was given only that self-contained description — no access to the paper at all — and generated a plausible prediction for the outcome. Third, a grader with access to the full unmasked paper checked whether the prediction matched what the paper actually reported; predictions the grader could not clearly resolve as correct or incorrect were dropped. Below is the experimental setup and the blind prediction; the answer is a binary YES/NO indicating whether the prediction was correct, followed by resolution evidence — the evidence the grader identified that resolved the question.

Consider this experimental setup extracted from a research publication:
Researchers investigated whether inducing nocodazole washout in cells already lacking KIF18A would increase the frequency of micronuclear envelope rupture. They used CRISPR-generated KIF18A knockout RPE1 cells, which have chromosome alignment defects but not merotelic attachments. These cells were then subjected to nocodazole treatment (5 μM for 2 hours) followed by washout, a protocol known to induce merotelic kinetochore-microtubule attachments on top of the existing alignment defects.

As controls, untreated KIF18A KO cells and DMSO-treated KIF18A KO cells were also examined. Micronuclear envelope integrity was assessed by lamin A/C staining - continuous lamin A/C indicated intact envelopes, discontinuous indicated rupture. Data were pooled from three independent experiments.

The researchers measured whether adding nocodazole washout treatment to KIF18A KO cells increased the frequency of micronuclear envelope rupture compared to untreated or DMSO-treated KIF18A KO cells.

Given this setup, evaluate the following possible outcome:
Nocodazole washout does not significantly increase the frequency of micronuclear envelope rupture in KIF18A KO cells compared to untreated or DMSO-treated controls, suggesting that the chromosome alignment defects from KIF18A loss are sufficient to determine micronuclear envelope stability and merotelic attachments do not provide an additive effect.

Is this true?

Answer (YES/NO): NO